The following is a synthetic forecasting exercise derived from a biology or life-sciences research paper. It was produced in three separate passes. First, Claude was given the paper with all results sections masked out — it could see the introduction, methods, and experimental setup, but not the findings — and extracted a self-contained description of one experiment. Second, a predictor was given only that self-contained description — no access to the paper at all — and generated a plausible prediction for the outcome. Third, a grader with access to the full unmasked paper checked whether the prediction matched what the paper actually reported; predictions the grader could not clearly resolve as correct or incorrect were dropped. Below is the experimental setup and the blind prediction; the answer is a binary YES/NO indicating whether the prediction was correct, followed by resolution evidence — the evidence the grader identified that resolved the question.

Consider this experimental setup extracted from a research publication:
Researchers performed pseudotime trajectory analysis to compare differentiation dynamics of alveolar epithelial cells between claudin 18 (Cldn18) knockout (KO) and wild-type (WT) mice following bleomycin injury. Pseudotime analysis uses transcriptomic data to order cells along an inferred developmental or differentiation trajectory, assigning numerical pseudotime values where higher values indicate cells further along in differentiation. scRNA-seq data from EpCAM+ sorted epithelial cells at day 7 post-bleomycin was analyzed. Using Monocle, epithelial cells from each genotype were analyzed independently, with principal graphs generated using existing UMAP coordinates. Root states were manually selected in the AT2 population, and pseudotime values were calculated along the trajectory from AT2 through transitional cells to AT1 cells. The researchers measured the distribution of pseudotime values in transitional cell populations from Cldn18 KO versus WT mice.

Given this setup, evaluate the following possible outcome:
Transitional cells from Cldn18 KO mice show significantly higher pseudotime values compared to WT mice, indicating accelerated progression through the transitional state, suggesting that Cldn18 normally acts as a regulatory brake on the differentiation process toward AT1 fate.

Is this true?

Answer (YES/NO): YES